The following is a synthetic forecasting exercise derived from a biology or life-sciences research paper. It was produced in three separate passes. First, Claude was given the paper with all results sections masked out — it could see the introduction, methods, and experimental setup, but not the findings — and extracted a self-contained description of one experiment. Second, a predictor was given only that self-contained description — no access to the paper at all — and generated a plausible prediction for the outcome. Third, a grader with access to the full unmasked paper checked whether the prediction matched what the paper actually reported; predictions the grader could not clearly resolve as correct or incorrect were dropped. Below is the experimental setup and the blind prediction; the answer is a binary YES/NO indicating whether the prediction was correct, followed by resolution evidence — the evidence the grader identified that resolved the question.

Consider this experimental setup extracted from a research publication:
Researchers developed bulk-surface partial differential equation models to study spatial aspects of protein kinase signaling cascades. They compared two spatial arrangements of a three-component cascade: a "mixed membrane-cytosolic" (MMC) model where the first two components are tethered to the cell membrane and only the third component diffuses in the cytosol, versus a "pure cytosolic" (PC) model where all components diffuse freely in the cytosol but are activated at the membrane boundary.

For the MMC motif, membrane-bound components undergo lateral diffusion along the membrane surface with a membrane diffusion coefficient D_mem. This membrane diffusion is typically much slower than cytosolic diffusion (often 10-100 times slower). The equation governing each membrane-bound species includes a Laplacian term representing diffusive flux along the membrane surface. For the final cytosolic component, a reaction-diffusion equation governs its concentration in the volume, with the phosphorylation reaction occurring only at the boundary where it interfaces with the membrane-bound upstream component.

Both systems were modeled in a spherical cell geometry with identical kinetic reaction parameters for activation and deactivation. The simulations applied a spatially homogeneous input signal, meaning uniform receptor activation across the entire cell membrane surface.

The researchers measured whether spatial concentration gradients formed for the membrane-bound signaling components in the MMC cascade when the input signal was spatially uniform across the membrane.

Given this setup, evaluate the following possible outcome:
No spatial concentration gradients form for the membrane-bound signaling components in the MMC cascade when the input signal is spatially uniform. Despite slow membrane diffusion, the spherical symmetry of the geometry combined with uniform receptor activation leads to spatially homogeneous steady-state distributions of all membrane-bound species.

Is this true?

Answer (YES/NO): YES